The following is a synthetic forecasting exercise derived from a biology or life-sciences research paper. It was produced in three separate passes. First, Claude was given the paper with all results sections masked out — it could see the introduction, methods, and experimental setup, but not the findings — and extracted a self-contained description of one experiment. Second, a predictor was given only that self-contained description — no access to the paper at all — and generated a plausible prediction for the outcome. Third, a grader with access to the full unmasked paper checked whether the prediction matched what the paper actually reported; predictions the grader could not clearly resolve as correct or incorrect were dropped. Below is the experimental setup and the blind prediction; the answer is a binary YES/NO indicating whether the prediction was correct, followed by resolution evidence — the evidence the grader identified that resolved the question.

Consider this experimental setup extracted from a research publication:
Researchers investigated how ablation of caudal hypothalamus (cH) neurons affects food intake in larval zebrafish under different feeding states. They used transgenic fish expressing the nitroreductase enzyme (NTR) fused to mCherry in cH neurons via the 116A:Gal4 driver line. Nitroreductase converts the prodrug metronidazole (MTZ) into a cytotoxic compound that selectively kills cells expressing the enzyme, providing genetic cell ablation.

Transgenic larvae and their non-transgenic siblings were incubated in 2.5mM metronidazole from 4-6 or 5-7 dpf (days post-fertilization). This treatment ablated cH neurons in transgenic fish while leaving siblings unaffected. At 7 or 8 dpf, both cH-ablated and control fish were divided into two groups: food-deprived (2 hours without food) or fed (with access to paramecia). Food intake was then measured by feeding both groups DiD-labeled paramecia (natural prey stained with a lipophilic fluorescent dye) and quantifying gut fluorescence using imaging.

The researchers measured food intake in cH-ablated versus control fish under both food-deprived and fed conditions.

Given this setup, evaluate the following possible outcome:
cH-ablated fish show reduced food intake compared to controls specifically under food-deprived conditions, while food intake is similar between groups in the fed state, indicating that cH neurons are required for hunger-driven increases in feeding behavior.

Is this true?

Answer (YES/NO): NO